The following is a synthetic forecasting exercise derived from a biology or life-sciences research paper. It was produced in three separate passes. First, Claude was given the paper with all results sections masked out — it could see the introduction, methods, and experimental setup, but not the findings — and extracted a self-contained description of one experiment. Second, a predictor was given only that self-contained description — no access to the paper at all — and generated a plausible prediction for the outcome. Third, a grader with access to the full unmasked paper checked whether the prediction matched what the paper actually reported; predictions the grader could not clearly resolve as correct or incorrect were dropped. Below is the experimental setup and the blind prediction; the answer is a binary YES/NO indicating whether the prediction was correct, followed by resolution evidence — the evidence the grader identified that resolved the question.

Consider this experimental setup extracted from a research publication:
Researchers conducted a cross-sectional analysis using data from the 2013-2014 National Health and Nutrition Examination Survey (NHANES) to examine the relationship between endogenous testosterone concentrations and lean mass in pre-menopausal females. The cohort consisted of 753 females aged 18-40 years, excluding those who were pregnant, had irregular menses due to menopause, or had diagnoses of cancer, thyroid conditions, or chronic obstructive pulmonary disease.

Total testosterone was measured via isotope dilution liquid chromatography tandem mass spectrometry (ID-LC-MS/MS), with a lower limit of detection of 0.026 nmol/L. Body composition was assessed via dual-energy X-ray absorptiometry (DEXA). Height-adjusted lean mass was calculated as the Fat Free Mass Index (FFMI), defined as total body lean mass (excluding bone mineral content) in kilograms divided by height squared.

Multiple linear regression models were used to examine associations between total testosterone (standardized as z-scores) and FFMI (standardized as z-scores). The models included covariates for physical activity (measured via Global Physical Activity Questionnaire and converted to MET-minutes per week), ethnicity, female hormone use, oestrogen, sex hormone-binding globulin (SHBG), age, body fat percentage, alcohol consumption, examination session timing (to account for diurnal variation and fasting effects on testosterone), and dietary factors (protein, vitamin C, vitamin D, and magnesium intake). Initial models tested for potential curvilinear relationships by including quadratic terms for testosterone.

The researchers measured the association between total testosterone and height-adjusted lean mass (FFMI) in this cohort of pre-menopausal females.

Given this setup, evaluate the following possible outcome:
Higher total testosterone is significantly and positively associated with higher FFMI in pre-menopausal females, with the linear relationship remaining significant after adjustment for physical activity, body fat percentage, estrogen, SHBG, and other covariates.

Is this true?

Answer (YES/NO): NO